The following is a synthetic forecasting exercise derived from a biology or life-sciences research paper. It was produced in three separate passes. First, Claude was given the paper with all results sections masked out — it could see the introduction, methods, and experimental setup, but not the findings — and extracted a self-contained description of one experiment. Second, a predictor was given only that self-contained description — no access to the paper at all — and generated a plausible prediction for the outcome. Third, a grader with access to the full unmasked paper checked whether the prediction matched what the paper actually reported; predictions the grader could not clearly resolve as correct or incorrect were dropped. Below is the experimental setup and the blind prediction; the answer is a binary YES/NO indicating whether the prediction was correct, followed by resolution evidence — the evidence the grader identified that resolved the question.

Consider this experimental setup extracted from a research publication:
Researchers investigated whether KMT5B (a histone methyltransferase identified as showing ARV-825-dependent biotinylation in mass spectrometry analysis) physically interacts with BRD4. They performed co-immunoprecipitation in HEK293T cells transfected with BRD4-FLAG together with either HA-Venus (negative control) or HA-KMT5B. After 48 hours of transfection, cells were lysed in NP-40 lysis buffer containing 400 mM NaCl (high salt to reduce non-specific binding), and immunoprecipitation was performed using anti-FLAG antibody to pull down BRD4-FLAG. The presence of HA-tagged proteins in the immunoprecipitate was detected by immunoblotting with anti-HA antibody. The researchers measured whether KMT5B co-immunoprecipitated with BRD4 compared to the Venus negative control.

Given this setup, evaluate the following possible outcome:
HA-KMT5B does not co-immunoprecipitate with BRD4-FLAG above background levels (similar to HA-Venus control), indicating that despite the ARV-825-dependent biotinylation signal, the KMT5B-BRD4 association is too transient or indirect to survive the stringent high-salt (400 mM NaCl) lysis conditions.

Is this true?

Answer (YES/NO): NO